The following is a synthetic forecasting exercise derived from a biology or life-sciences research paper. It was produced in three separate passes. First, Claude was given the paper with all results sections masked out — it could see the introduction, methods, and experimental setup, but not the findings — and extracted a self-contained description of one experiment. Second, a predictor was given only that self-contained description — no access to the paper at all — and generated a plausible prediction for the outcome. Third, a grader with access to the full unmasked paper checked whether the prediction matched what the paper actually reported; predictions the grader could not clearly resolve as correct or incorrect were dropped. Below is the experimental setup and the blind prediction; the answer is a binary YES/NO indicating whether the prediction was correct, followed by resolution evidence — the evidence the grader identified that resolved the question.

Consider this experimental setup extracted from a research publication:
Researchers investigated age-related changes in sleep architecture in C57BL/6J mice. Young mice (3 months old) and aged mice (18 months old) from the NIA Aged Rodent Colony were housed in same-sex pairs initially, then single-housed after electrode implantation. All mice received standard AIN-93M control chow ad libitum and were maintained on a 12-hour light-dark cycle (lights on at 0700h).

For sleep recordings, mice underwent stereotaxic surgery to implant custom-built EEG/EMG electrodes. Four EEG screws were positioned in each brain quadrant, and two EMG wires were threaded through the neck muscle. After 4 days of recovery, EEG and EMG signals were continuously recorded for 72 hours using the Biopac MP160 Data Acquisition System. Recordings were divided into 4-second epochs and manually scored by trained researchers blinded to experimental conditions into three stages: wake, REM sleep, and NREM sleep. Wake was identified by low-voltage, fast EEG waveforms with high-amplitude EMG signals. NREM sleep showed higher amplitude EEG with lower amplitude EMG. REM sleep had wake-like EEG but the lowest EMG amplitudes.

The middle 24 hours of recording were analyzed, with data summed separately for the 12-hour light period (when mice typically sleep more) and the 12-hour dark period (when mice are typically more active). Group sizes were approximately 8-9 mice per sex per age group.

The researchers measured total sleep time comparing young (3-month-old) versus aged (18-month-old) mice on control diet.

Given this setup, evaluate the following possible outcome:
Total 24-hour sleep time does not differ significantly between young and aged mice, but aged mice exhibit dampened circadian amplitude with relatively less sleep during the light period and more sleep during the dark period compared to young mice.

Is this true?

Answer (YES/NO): NO